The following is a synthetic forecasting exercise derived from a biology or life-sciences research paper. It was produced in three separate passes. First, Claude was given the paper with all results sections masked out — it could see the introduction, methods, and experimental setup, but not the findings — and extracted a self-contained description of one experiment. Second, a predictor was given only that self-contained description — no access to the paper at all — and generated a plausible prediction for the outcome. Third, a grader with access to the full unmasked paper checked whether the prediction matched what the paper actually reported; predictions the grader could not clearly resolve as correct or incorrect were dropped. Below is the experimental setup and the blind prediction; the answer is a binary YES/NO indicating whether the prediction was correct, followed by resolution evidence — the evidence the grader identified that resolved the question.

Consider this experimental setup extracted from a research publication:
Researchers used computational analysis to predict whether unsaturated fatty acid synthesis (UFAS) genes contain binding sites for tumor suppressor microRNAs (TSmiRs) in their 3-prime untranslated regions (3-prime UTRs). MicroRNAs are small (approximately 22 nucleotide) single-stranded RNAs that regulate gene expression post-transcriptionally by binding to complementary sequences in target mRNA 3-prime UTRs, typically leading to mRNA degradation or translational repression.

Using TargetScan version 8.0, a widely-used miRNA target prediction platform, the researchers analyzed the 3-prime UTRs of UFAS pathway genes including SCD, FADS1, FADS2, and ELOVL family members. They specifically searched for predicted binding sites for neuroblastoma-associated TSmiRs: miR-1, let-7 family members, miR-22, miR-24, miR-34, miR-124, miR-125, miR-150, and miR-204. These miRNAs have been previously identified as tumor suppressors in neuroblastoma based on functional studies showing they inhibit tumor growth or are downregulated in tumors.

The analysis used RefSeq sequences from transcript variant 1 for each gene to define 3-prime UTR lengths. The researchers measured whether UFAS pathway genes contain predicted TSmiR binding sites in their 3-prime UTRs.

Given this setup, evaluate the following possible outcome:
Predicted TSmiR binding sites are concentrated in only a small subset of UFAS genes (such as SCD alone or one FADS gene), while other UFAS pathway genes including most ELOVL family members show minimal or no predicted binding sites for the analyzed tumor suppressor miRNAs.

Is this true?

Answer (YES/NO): NO